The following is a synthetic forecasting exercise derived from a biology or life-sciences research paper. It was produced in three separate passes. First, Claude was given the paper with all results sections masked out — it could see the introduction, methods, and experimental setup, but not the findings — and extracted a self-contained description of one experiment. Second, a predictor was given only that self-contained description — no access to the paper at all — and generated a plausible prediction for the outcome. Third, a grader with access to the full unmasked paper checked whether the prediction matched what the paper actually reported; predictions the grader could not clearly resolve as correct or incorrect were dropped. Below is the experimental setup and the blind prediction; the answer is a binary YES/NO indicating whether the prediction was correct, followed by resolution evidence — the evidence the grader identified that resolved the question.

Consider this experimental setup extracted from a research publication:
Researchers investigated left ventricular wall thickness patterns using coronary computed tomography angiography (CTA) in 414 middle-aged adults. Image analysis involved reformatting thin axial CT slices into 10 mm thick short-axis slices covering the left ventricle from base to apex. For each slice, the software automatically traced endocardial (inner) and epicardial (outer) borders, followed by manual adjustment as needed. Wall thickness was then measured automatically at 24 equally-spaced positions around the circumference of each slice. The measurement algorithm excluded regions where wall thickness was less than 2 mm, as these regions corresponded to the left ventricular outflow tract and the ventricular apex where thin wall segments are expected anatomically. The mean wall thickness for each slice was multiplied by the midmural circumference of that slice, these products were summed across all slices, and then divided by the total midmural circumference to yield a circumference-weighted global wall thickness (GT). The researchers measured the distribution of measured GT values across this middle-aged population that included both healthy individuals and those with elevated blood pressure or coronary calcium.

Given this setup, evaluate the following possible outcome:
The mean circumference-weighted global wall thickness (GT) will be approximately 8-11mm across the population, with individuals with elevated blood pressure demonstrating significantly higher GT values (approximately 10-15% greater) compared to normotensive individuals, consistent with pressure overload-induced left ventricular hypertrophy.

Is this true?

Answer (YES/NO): YES